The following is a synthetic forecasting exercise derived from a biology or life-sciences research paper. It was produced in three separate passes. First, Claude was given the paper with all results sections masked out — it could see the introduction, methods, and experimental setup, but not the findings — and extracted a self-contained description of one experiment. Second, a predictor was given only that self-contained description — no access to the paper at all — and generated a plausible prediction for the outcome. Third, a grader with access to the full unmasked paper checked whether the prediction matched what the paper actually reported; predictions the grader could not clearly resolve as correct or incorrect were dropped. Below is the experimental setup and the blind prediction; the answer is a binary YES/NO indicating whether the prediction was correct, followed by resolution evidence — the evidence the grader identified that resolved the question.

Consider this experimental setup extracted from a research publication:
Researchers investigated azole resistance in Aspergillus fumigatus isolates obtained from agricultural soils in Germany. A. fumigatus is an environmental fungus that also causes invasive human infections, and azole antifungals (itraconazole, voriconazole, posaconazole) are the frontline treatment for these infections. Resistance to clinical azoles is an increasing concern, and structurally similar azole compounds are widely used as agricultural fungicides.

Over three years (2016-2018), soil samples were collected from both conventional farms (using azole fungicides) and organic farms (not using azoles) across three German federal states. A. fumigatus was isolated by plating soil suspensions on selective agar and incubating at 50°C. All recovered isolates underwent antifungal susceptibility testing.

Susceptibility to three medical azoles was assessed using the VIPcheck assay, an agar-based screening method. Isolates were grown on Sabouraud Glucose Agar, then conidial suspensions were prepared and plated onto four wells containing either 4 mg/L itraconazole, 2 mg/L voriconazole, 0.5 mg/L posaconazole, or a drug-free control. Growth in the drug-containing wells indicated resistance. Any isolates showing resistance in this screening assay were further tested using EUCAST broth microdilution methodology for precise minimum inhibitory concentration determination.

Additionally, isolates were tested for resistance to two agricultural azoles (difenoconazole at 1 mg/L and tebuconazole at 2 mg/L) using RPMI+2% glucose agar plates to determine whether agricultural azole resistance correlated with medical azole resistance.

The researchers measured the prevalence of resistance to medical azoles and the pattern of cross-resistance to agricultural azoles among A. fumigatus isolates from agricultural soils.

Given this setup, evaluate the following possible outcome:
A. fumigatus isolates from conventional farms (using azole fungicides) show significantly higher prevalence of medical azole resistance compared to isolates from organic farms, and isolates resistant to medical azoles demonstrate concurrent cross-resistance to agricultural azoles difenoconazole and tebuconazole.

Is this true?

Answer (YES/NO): NO